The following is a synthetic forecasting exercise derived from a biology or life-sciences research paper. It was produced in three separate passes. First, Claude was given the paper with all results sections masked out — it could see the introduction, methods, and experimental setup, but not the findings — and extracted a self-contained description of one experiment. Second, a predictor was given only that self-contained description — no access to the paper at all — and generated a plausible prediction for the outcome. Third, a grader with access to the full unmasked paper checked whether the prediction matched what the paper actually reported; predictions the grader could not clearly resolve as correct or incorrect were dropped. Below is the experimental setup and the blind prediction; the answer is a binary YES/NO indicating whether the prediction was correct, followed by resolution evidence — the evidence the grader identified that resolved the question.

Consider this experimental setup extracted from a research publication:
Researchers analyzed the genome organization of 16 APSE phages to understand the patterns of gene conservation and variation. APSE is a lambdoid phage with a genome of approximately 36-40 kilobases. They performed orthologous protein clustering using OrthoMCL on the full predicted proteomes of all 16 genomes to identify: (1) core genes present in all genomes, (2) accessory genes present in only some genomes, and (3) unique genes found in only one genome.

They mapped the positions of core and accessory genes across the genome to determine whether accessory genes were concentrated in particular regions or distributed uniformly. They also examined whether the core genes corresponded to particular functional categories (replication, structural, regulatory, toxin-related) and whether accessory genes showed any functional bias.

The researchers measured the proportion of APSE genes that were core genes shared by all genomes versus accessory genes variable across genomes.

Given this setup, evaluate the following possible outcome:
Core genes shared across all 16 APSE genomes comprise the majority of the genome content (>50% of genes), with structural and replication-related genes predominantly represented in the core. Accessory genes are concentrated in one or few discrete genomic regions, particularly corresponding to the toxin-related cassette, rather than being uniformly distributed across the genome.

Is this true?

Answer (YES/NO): YES